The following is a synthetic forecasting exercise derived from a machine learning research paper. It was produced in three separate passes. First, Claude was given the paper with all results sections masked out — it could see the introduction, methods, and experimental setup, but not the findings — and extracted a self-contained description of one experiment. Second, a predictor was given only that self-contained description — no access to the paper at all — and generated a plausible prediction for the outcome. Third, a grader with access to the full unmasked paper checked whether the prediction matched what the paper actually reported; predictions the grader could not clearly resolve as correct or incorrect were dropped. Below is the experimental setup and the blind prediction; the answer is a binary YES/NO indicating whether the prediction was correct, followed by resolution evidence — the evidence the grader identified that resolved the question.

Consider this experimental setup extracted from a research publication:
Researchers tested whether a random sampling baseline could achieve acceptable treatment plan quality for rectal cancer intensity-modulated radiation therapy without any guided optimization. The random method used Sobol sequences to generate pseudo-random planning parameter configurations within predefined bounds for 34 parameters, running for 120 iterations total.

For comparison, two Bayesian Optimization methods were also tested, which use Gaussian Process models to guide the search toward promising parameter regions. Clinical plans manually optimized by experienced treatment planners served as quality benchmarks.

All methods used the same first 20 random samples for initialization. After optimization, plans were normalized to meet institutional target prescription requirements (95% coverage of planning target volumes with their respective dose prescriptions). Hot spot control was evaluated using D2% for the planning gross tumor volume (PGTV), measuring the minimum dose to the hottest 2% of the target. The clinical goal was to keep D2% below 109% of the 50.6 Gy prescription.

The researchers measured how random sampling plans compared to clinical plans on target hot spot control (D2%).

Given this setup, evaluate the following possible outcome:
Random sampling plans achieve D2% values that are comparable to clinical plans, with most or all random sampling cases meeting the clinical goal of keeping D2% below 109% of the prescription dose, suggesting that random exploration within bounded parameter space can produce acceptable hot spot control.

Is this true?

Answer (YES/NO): NO